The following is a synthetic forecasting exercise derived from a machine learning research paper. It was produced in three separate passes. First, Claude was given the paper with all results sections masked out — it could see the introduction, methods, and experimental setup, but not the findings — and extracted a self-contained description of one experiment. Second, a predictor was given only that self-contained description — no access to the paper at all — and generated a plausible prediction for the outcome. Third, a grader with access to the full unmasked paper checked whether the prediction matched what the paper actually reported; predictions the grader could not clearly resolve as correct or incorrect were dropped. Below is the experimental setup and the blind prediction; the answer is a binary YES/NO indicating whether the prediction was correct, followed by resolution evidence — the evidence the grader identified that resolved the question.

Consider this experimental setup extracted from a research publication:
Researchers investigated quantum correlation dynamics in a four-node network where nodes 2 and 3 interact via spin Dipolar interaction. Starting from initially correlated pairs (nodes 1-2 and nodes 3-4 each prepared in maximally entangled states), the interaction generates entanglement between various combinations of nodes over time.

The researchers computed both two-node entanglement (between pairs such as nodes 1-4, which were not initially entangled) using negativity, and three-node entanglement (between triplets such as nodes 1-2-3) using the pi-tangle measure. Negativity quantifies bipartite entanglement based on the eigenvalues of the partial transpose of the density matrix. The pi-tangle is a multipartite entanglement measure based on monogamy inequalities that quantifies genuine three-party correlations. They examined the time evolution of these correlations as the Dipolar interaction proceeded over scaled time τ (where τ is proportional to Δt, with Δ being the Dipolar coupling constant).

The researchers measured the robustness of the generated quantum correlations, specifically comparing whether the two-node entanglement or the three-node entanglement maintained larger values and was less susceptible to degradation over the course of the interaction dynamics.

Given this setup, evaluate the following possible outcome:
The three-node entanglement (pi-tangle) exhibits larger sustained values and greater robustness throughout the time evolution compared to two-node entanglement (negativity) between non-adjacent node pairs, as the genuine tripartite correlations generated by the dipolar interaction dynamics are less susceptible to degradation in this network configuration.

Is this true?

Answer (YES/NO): YES